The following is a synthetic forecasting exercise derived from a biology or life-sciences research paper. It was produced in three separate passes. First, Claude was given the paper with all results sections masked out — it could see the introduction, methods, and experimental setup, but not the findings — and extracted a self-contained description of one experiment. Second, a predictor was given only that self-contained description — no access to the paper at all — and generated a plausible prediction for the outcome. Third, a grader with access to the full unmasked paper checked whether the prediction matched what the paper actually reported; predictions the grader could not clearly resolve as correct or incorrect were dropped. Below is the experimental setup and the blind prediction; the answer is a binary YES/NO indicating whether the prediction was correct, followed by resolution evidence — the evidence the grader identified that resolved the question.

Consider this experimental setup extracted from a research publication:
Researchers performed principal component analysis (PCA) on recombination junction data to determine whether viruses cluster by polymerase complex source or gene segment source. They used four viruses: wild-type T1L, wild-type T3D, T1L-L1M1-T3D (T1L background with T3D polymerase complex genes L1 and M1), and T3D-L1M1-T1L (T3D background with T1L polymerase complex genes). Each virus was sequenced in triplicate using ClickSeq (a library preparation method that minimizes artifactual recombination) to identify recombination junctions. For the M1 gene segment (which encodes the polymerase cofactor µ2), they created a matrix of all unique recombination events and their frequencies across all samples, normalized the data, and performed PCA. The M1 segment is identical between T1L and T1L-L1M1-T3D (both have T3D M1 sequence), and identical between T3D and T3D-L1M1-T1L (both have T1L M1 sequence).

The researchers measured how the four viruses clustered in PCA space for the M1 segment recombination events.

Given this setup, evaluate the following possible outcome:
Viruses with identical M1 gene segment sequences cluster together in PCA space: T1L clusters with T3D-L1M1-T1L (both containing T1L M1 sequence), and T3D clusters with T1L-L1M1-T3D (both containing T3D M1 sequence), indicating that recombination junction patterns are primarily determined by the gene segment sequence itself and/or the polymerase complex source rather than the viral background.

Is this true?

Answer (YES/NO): YES